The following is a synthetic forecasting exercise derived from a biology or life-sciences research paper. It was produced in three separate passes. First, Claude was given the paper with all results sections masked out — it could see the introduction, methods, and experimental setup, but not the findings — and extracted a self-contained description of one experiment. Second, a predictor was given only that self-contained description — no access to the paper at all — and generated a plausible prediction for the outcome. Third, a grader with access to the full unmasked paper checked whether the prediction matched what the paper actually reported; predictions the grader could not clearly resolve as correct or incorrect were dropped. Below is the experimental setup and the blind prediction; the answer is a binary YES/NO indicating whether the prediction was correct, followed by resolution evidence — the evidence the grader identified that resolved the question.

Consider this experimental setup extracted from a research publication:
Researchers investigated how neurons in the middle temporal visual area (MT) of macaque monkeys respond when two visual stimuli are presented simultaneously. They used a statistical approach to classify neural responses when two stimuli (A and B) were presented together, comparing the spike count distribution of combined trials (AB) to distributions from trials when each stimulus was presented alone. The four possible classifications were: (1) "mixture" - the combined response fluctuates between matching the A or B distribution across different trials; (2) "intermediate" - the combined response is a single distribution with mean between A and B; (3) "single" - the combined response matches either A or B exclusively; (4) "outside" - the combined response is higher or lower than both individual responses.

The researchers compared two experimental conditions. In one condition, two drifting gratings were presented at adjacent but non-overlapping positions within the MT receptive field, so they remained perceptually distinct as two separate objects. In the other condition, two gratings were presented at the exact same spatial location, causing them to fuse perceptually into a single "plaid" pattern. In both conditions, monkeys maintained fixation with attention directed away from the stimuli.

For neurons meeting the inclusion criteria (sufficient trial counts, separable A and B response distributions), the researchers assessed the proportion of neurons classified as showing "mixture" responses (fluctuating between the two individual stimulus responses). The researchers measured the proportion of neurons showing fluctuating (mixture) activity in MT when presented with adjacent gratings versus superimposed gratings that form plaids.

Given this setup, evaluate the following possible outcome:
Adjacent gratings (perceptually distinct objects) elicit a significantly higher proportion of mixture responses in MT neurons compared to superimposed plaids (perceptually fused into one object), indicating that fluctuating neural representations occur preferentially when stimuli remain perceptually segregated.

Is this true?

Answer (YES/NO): YES